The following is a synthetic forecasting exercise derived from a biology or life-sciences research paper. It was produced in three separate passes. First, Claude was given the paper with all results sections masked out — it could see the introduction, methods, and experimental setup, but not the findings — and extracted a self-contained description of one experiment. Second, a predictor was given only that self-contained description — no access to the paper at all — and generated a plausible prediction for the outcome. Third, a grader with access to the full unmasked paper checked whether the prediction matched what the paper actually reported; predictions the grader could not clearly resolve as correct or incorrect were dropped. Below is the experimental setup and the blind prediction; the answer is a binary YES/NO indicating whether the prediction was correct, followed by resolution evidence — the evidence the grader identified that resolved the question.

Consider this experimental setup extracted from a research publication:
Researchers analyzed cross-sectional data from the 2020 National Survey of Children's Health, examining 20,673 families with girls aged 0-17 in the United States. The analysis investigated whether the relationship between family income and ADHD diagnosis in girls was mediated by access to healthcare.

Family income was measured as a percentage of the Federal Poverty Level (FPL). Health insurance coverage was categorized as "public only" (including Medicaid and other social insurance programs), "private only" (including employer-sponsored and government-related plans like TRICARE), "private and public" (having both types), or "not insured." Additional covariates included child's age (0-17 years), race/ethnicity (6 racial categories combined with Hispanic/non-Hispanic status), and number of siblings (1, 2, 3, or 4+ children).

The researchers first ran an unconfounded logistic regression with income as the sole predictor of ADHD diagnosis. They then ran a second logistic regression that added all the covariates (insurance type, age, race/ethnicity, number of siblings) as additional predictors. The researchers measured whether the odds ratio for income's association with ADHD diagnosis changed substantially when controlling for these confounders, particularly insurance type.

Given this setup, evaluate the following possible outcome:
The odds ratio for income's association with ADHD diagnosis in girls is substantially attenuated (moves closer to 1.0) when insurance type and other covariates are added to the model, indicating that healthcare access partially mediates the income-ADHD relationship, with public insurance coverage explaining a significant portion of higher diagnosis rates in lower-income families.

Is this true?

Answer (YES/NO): YES